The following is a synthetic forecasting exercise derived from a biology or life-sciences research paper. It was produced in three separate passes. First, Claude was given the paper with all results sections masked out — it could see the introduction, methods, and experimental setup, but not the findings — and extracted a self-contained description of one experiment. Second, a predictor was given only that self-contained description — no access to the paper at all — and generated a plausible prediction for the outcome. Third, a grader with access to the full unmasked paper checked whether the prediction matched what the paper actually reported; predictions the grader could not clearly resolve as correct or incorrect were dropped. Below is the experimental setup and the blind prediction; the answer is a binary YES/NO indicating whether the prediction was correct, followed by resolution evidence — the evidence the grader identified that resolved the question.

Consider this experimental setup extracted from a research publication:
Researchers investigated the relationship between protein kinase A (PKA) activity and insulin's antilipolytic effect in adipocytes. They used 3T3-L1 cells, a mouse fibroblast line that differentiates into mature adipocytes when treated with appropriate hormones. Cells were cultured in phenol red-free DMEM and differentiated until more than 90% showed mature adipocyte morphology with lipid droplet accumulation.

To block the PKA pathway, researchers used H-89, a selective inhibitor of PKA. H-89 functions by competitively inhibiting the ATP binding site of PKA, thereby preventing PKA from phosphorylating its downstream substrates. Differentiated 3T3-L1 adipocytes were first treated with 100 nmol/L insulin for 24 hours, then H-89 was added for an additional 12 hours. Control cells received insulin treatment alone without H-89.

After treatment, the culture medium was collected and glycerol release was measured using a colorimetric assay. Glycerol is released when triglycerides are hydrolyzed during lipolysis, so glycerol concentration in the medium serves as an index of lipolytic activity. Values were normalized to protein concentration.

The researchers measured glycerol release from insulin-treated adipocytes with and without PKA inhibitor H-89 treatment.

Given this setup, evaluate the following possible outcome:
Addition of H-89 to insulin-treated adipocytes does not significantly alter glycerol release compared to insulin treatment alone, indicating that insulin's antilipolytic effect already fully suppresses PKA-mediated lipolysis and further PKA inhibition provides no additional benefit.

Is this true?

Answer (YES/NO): NO